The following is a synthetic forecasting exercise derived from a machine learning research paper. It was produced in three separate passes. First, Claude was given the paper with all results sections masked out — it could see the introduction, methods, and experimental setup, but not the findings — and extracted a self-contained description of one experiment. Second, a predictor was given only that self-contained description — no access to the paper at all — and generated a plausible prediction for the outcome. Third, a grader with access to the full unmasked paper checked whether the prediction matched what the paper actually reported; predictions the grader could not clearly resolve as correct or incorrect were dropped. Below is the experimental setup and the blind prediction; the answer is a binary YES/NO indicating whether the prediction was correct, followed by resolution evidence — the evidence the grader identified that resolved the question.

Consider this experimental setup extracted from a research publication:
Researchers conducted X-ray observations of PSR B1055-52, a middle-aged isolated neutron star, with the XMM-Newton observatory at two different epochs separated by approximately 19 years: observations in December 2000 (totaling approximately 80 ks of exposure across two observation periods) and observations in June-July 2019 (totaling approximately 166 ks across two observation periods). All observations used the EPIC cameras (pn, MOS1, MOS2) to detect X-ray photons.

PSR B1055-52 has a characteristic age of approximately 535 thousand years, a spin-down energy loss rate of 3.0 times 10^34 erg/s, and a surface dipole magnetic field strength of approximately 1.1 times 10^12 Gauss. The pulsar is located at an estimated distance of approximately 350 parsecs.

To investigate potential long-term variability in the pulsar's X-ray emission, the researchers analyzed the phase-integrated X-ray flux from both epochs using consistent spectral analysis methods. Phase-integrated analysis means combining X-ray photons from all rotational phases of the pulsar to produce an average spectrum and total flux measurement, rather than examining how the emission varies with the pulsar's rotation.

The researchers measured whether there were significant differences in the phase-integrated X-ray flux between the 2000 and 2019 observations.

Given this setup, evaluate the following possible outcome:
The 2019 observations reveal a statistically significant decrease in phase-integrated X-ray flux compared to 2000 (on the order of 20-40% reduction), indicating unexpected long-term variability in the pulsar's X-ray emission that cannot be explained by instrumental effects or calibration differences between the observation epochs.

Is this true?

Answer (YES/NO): NO